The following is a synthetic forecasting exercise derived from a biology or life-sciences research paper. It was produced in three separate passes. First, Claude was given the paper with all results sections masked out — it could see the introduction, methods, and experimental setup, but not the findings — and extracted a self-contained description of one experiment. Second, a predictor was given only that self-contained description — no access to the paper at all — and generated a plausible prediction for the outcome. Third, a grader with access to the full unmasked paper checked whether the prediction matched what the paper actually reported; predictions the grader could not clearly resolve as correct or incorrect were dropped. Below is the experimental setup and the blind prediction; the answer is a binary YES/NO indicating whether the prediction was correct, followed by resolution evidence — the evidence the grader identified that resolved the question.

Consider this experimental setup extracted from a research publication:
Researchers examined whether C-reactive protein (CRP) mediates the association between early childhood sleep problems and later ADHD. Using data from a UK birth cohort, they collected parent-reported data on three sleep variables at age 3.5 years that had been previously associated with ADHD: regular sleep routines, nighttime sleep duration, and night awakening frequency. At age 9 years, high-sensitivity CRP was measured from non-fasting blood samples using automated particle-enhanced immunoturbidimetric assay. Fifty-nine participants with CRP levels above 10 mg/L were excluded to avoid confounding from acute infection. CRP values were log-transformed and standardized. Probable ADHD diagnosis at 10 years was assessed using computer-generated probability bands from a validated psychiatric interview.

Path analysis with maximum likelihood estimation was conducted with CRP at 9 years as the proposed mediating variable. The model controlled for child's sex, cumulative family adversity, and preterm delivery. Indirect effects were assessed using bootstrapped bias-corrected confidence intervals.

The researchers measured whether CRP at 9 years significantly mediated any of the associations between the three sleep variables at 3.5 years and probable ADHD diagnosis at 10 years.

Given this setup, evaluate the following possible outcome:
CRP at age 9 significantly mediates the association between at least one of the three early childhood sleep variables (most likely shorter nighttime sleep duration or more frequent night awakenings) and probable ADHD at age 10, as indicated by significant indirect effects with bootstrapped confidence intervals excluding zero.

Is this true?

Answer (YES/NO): NO